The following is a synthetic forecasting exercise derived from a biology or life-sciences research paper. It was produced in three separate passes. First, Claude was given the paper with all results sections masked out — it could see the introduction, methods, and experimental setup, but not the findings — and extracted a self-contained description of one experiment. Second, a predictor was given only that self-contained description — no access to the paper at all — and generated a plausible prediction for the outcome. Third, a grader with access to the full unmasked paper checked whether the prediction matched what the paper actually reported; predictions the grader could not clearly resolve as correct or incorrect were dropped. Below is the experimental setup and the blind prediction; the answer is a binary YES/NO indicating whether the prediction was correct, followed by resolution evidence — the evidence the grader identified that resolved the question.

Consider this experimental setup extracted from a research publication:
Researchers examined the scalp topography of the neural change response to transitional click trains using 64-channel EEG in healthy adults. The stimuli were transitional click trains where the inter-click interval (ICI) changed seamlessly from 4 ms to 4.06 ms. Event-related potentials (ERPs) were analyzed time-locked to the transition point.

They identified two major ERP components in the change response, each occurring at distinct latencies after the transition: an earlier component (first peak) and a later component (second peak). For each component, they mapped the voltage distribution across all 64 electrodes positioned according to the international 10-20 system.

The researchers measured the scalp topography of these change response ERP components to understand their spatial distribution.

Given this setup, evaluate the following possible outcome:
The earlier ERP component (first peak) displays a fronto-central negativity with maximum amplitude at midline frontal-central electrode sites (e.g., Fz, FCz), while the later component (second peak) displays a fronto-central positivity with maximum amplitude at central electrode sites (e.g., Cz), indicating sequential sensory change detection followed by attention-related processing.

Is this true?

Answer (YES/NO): NO